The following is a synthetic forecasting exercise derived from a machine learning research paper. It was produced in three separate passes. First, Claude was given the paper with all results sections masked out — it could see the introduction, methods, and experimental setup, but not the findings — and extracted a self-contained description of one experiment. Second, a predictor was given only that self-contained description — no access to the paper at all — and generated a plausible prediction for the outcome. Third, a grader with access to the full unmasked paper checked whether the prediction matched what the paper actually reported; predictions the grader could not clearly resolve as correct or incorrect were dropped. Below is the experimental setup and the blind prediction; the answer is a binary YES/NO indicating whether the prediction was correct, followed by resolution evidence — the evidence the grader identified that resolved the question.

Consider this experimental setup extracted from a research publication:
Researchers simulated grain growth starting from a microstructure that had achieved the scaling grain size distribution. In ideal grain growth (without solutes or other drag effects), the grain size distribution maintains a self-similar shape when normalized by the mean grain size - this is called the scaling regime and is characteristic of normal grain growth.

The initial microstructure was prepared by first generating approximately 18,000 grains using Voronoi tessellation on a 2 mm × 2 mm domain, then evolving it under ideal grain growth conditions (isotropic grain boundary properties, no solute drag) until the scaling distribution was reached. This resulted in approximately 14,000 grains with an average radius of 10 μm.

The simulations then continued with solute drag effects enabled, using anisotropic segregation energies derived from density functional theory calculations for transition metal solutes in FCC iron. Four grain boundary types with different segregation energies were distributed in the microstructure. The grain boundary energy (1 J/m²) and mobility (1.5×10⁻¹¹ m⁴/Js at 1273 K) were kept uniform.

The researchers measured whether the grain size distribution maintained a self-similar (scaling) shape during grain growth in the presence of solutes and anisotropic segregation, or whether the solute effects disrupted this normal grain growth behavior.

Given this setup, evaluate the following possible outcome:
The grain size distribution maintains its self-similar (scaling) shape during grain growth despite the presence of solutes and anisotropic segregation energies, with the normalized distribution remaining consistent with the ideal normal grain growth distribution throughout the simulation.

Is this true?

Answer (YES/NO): YES